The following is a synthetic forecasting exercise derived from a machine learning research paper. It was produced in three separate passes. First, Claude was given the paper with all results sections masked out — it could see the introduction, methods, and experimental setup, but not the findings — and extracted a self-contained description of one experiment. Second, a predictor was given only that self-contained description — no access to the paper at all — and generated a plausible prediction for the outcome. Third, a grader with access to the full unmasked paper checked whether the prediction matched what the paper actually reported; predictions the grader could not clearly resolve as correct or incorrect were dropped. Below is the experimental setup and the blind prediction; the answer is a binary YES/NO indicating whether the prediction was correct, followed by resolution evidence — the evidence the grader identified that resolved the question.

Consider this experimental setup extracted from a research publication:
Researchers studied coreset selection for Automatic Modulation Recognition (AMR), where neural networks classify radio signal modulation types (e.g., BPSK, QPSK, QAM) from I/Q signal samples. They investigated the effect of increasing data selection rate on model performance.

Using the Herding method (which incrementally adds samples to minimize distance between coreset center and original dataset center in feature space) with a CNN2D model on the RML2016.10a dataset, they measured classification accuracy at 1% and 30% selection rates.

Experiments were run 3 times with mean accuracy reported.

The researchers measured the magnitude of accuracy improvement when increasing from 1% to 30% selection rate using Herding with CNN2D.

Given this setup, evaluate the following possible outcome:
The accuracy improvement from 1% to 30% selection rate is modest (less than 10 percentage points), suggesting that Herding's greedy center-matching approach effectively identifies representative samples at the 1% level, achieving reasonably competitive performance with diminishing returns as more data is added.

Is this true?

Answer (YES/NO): NO